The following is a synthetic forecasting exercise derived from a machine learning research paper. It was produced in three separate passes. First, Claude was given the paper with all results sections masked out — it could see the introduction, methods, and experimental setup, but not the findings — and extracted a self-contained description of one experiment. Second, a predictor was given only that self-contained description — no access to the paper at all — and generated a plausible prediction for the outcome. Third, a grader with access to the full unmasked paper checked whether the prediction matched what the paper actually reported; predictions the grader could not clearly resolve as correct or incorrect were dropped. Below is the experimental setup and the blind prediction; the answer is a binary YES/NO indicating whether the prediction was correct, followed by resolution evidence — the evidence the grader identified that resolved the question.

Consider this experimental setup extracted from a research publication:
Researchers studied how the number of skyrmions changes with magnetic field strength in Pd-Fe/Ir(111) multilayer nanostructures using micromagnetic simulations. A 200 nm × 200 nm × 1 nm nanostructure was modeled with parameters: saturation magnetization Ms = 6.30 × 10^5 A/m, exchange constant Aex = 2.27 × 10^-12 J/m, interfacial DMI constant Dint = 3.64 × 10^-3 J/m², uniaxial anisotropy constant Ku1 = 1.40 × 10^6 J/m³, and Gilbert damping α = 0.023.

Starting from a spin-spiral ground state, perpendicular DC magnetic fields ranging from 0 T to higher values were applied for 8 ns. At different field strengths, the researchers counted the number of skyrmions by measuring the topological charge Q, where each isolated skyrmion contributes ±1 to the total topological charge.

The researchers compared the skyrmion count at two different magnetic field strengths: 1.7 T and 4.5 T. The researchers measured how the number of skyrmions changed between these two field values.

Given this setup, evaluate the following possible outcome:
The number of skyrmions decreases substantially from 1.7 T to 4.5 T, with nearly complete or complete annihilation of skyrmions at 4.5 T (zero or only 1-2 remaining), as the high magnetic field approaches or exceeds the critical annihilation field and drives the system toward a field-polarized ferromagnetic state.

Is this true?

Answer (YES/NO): NO